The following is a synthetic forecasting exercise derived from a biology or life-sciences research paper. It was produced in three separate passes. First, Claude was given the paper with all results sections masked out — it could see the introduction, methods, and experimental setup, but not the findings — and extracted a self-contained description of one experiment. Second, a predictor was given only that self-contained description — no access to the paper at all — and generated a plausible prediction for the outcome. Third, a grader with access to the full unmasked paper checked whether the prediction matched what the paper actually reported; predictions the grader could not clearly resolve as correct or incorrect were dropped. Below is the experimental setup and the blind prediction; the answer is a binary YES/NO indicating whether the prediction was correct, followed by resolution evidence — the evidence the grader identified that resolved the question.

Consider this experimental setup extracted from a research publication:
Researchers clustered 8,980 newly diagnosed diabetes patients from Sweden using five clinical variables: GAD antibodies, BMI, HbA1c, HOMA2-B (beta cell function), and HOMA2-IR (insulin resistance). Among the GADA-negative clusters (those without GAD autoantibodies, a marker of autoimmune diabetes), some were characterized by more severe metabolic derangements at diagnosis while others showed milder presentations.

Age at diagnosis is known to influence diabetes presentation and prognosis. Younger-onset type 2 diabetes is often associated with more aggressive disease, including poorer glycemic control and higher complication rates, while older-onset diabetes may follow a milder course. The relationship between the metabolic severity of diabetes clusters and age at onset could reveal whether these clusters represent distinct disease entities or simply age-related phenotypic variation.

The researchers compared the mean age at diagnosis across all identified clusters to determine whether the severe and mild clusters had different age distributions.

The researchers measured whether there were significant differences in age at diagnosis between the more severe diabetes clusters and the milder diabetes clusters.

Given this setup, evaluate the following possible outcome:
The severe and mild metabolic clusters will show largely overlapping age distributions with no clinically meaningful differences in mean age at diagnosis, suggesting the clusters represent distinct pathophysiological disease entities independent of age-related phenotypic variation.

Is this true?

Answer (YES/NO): NO